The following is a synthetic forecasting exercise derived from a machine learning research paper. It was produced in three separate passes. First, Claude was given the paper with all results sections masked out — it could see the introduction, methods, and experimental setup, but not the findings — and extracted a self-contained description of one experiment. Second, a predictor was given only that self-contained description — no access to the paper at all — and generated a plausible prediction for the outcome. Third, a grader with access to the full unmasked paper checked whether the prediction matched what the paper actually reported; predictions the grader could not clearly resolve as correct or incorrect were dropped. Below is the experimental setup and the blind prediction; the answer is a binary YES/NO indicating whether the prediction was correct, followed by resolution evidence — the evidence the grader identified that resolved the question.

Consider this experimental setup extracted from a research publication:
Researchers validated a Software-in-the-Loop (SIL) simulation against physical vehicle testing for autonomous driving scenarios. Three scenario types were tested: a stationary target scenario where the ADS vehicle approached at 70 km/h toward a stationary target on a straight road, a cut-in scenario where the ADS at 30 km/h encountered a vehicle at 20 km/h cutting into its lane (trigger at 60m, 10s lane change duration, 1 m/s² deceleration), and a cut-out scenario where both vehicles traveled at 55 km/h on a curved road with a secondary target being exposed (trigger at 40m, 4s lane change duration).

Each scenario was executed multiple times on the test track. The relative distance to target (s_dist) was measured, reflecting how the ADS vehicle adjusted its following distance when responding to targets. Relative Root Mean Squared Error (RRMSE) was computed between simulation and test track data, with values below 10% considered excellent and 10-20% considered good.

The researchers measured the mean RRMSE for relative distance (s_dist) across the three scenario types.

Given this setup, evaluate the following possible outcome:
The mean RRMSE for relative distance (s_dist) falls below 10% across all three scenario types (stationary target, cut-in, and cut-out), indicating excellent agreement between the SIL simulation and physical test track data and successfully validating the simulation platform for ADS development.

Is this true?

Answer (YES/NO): NO